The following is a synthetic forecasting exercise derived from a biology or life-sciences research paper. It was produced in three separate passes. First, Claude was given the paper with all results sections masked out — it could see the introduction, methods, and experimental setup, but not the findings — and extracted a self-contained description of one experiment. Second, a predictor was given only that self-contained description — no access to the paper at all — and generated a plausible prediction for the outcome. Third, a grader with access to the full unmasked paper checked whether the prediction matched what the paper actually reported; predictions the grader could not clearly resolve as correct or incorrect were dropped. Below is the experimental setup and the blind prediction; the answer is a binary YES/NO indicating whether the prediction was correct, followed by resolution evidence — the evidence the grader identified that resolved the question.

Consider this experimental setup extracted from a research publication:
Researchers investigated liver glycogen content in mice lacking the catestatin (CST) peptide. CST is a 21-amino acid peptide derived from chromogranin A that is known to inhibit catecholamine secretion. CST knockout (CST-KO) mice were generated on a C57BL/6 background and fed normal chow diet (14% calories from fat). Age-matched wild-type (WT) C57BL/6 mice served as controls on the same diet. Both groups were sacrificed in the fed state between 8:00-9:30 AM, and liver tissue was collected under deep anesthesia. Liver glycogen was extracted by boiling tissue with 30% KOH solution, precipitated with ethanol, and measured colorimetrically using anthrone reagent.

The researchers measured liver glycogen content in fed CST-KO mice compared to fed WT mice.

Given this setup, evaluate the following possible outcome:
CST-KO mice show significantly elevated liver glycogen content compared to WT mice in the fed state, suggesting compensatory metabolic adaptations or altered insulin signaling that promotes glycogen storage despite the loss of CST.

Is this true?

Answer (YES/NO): NO